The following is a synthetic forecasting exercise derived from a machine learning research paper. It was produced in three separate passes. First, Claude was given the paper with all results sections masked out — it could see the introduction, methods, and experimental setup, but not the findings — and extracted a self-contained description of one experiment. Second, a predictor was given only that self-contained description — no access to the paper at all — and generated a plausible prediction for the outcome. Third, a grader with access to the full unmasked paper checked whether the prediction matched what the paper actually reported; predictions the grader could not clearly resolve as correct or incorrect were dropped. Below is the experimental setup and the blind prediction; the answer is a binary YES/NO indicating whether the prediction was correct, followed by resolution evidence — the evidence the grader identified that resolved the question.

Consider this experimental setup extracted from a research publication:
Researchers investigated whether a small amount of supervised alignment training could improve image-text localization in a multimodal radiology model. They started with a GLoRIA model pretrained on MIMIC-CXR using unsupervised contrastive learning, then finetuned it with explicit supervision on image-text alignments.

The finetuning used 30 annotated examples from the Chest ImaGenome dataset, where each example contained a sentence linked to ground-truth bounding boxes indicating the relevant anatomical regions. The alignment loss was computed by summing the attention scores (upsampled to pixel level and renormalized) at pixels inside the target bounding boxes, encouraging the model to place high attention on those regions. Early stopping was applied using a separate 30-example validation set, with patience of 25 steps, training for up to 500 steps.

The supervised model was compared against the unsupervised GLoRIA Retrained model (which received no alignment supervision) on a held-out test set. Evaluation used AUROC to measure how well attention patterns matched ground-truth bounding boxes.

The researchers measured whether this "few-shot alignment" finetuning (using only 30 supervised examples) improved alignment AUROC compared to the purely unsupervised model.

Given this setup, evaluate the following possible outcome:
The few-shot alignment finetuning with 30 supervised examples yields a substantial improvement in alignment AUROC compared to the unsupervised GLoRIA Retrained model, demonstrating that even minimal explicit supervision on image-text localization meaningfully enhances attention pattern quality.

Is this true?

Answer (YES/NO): YES